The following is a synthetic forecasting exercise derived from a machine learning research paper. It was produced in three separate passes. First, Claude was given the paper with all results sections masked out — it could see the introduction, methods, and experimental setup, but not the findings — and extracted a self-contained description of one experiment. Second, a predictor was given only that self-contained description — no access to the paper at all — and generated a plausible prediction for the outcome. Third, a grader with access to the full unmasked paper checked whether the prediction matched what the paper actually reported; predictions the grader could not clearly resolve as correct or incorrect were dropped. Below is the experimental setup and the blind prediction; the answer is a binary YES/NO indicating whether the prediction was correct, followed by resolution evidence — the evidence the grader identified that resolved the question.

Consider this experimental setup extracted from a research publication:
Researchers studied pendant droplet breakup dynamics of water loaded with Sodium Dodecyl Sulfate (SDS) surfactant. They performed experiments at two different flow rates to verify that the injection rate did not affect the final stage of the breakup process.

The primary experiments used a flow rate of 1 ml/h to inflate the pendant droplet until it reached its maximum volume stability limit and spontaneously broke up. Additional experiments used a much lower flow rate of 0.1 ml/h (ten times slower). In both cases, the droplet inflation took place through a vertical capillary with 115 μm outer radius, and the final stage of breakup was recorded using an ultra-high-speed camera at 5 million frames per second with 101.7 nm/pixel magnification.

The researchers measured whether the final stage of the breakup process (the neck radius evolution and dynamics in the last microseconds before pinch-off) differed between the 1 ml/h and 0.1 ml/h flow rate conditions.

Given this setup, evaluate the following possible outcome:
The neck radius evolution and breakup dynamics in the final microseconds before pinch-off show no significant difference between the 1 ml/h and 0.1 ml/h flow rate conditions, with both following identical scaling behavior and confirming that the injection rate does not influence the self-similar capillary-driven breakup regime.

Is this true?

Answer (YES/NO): YES